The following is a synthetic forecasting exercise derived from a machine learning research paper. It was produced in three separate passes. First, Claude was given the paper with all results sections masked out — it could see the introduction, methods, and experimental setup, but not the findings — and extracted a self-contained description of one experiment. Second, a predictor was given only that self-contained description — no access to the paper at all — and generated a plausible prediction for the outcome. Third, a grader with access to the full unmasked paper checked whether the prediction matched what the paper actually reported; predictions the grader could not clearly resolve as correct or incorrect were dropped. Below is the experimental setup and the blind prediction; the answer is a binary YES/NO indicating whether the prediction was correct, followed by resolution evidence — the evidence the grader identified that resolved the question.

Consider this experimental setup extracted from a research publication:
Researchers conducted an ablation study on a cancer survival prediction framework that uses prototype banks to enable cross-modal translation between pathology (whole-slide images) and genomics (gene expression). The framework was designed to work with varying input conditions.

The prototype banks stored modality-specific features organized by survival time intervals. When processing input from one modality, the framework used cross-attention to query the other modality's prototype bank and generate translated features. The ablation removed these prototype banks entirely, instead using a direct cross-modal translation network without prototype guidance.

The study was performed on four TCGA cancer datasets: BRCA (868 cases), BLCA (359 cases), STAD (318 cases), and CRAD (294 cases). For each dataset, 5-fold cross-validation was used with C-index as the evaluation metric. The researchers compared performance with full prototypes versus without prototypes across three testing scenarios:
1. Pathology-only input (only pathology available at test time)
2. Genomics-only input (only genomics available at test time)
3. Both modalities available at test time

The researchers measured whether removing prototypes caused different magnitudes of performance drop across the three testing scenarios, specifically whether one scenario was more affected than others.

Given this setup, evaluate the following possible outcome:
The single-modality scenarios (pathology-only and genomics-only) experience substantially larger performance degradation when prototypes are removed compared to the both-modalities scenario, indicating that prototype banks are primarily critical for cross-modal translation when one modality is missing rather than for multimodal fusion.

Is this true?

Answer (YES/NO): NO